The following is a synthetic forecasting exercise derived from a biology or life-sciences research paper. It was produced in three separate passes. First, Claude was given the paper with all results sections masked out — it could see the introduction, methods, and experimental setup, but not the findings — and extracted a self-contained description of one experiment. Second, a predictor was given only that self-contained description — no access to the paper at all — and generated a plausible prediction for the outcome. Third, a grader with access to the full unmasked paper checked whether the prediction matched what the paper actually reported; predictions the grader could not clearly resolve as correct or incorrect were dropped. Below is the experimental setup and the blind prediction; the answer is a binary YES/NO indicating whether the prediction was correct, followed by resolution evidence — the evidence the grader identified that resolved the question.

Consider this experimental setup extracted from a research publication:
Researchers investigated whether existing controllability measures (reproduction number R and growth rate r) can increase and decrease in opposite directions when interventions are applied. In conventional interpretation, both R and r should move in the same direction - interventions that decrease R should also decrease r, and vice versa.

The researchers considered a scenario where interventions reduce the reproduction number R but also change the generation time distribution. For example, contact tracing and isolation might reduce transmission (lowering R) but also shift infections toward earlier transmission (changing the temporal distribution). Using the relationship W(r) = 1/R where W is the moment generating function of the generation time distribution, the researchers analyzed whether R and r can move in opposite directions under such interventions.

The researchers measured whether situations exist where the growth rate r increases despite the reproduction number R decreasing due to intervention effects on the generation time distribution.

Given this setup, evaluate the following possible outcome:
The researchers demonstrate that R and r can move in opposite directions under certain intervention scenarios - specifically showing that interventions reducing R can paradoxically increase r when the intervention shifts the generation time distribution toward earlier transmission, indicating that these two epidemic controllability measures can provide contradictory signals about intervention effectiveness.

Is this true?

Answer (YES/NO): NO